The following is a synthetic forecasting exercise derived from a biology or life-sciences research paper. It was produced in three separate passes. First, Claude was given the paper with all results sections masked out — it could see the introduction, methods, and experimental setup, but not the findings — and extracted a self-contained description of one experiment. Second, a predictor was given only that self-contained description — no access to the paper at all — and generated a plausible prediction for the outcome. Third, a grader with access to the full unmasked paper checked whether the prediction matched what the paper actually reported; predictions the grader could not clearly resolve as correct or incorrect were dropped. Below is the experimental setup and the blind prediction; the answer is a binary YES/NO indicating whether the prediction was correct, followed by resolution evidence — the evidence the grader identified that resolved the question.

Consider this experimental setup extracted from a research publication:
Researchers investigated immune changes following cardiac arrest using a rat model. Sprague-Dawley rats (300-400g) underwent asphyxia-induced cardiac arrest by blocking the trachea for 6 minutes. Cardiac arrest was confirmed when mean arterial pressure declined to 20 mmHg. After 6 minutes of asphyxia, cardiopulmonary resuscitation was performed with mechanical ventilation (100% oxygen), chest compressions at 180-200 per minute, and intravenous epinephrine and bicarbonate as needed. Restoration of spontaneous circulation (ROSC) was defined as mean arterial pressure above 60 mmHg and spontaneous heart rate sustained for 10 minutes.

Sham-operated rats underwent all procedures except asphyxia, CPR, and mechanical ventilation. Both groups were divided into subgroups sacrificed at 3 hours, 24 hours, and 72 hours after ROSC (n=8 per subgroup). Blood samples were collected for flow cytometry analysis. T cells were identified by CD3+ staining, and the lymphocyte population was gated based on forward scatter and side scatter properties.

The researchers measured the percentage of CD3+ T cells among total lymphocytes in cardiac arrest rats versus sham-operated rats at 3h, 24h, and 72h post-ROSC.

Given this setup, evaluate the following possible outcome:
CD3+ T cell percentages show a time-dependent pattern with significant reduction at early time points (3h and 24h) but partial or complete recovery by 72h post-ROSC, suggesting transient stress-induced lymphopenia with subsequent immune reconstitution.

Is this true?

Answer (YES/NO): NO